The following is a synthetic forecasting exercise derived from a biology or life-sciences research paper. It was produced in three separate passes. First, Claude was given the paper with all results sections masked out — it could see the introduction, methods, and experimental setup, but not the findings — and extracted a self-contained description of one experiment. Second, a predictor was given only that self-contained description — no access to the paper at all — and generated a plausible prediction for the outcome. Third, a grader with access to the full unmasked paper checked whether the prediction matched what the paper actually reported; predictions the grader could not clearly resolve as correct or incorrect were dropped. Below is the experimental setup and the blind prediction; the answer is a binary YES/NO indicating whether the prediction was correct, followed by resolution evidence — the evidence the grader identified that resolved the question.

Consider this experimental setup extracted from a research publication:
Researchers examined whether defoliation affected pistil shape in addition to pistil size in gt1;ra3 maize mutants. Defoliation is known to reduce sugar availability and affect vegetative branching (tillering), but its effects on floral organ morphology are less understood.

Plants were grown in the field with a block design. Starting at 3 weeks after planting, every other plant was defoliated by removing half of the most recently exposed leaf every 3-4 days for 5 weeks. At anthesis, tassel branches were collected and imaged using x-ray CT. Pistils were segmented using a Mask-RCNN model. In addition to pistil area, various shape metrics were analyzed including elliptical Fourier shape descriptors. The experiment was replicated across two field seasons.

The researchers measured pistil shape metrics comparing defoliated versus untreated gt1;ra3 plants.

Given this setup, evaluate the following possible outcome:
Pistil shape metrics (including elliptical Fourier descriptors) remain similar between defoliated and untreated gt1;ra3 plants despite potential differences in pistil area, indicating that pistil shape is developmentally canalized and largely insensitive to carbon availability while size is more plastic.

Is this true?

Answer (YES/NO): NO